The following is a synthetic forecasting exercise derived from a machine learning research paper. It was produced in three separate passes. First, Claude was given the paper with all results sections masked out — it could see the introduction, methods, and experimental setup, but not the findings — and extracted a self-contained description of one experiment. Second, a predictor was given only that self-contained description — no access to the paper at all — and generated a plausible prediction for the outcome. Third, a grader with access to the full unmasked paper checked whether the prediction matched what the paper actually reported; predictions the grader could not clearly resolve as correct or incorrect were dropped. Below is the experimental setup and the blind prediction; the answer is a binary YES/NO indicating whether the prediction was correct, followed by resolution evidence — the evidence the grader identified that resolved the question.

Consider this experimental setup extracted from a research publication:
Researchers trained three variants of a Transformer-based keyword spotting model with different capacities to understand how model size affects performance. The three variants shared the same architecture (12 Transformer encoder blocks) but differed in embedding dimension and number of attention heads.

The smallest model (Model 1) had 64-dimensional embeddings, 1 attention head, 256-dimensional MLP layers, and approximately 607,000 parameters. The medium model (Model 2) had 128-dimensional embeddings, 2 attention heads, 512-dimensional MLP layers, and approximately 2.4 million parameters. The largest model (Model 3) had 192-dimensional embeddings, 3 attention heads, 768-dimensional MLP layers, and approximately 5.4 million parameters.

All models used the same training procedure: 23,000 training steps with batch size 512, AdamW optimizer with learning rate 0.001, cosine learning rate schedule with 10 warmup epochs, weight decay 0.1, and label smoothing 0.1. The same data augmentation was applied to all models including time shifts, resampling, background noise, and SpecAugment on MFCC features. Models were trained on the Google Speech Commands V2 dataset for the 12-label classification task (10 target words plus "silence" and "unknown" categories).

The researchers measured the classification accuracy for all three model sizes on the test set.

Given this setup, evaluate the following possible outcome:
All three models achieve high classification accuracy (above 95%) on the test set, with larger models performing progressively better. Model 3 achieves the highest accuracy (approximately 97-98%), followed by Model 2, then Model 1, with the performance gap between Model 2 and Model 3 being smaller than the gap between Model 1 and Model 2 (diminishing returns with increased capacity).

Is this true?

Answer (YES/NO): YES